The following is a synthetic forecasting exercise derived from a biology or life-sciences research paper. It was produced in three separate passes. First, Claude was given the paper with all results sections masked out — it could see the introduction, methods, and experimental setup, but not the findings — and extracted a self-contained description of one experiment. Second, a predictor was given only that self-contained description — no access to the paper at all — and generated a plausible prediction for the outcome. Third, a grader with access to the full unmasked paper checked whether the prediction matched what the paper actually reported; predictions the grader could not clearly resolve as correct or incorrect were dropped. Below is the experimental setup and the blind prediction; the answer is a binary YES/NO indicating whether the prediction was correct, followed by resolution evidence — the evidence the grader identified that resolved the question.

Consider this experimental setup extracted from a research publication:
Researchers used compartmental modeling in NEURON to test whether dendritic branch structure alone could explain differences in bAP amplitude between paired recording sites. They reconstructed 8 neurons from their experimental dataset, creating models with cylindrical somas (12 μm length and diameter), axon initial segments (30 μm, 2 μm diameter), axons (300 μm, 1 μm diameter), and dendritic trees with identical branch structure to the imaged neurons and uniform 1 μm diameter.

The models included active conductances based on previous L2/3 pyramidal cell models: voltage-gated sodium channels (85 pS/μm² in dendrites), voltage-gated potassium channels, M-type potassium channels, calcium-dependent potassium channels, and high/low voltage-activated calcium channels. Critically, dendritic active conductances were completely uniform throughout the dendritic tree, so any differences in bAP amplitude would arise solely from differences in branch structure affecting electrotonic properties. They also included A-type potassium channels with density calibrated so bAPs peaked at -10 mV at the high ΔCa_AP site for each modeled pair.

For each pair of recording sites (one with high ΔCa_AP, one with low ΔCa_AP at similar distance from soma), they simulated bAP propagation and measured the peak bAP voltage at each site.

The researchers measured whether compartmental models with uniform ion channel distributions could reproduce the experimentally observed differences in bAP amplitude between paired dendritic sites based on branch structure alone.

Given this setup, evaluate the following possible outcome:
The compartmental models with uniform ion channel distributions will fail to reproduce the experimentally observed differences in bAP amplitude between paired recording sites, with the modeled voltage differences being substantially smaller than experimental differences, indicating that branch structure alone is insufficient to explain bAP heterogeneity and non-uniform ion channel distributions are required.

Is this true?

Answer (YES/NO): NO